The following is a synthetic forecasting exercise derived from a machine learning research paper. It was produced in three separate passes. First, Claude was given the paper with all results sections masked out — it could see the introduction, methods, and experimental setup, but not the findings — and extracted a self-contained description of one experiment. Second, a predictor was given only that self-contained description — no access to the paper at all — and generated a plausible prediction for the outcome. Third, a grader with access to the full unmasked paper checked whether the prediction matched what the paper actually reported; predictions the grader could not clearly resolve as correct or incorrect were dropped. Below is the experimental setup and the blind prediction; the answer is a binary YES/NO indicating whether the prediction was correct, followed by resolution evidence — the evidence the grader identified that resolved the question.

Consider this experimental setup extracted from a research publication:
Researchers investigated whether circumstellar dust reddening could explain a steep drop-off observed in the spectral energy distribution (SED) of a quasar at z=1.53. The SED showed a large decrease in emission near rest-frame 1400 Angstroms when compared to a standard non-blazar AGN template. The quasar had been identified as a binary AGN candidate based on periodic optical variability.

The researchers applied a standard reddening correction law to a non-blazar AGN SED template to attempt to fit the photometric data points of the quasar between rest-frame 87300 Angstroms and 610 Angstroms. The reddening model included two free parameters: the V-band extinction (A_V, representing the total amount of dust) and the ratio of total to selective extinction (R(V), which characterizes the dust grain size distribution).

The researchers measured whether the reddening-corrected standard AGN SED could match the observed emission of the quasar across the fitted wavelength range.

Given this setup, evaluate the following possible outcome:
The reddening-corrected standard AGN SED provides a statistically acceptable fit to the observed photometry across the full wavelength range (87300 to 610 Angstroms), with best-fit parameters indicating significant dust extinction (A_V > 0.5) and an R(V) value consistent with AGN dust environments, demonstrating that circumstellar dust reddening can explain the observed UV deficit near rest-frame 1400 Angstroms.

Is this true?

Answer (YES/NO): NO